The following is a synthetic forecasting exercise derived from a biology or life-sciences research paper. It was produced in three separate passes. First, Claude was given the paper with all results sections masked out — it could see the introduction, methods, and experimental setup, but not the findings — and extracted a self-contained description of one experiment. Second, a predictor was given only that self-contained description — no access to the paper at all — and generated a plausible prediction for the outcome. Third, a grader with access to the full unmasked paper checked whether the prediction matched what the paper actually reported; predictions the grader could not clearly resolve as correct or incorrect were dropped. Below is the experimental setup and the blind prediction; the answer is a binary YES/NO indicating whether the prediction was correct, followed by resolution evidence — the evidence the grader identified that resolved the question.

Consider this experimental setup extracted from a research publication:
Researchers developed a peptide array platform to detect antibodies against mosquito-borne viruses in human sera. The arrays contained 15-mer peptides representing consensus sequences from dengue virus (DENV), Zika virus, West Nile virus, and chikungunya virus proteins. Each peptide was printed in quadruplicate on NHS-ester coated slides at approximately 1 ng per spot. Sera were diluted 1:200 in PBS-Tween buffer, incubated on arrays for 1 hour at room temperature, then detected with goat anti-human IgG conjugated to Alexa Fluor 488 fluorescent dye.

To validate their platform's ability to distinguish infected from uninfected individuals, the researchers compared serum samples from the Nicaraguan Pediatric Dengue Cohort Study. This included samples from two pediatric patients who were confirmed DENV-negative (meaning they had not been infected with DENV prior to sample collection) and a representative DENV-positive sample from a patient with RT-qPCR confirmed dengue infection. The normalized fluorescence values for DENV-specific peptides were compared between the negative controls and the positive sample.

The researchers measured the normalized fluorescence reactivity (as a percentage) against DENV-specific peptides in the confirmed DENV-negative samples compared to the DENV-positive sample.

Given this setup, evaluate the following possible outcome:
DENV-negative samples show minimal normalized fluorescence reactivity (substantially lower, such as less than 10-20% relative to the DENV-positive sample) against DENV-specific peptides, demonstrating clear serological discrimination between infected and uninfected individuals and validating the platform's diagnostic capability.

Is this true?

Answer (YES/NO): YES